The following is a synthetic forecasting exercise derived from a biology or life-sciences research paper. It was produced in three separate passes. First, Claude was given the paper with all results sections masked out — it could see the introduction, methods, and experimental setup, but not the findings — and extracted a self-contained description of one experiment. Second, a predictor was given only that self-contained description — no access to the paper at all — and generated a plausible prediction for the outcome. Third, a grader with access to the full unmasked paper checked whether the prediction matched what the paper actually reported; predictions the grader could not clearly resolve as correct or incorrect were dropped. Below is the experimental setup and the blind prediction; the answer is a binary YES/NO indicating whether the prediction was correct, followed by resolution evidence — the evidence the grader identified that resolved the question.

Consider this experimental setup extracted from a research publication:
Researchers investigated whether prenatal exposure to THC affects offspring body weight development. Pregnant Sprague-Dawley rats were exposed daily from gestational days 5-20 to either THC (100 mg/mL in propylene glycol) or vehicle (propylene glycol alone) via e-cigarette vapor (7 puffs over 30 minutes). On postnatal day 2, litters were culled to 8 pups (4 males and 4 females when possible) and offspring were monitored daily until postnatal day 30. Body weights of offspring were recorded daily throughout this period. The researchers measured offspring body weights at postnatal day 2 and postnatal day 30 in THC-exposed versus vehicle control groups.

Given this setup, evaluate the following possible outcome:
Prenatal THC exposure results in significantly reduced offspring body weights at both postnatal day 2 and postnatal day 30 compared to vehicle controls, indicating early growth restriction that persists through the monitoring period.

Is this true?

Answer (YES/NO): NO